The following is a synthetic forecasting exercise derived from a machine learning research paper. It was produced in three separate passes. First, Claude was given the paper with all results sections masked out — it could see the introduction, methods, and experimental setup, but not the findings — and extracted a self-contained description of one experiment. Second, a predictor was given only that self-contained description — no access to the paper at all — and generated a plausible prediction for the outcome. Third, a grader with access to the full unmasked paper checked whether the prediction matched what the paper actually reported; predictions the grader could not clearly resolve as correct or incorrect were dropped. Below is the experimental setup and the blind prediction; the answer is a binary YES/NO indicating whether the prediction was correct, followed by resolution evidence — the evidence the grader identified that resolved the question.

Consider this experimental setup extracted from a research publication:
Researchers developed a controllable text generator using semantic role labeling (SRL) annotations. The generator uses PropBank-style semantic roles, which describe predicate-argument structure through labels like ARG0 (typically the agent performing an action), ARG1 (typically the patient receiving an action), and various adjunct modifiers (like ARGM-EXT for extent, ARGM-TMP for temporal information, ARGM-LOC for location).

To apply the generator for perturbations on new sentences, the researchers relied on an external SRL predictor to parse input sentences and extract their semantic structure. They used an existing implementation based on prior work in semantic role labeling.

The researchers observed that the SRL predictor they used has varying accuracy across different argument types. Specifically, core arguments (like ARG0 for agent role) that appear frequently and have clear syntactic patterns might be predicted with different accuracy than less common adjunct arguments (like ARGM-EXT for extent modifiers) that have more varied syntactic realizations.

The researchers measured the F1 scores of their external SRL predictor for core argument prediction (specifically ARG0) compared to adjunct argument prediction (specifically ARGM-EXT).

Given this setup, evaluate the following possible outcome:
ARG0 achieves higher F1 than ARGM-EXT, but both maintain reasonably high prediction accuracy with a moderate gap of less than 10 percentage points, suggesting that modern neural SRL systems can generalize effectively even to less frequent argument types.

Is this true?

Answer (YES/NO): NO